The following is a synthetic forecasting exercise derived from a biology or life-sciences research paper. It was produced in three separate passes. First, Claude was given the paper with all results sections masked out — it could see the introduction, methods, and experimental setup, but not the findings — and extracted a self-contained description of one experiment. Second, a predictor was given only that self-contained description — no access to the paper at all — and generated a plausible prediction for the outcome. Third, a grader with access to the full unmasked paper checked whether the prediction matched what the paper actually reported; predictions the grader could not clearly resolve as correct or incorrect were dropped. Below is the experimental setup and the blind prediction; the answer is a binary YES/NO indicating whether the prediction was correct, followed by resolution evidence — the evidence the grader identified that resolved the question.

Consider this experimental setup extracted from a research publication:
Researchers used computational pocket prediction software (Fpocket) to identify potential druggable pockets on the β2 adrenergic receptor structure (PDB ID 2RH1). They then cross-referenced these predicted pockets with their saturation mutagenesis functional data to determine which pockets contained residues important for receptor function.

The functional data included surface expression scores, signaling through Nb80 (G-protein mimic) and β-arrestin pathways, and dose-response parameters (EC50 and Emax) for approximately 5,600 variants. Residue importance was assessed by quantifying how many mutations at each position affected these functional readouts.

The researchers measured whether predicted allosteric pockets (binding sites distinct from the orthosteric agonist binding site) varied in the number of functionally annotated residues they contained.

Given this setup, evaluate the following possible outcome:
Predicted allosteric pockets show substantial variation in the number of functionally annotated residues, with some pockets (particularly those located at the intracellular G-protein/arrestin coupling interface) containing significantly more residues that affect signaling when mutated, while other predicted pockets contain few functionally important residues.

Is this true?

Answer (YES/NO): NO